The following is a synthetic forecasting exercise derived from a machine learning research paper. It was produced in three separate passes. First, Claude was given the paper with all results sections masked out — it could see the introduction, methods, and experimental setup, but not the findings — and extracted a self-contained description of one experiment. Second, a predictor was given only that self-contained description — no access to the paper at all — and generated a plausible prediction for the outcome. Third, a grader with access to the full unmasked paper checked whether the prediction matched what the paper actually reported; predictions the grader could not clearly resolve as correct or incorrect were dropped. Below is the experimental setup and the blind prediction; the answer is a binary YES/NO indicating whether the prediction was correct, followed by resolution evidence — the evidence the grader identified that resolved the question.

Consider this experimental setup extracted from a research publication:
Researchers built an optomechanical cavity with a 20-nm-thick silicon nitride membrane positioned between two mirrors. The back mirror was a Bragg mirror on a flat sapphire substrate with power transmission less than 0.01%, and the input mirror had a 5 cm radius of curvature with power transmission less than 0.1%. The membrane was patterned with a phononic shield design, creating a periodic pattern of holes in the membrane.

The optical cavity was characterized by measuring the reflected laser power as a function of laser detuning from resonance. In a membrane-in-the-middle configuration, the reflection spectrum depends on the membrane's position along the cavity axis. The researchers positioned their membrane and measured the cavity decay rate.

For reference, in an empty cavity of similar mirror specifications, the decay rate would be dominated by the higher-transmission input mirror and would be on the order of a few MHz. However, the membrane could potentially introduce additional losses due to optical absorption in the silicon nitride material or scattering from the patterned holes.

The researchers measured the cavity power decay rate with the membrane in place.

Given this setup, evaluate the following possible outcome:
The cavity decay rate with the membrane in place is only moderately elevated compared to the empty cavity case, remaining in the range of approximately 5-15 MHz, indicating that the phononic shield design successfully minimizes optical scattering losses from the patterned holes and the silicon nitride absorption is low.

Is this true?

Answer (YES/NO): NO